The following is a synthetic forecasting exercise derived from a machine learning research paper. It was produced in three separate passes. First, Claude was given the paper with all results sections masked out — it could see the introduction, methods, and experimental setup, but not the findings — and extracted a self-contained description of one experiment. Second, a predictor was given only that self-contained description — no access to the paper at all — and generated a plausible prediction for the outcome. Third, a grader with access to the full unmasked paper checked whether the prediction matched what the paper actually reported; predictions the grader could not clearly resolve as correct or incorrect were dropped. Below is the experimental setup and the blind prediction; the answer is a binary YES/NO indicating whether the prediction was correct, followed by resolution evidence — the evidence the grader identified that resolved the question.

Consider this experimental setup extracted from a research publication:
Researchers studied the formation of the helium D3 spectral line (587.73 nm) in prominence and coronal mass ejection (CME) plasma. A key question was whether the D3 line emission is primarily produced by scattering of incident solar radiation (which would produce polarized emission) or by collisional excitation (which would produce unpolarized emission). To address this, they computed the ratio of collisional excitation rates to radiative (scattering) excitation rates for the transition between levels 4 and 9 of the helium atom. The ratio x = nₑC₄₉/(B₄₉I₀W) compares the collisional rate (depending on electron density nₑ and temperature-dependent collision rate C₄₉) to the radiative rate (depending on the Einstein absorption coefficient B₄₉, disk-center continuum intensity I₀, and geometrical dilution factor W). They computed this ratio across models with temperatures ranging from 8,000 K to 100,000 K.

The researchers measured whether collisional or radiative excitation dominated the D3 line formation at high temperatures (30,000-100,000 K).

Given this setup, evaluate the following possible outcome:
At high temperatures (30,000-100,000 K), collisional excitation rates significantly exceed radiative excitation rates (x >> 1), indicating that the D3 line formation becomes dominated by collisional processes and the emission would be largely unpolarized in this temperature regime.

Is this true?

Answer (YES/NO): NO